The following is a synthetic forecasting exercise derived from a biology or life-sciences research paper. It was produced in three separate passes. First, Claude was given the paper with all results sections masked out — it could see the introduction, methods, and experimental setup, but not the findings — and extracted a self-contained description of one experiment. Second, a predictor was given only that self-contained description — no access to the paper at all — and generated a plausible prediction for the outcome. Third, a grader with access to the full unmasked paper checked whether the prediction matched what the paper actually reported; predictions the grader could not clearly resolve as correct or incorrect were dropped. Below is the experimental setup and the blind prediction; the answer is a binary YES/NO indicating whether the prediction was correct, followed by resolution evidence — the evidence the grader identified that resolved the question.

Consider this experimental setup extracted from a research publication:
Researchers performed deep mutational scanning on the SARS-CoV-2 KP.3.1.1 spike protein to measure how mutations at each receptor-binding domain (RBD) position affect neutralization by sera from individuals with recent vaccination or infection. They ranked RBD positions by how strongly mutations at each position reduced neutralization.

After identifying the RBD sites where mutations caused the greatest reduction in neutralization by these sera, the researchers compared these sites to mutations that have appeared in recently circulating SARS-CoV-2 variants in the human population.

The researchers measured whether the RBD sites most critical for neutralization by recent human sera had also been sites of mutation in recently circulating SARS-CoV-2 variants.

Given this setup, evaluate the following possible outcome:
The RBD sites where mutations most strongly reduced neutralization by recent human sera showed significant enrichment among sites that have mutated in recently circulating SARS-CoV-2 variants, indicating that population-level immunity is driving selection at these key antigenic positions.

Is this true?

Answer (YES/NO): YES